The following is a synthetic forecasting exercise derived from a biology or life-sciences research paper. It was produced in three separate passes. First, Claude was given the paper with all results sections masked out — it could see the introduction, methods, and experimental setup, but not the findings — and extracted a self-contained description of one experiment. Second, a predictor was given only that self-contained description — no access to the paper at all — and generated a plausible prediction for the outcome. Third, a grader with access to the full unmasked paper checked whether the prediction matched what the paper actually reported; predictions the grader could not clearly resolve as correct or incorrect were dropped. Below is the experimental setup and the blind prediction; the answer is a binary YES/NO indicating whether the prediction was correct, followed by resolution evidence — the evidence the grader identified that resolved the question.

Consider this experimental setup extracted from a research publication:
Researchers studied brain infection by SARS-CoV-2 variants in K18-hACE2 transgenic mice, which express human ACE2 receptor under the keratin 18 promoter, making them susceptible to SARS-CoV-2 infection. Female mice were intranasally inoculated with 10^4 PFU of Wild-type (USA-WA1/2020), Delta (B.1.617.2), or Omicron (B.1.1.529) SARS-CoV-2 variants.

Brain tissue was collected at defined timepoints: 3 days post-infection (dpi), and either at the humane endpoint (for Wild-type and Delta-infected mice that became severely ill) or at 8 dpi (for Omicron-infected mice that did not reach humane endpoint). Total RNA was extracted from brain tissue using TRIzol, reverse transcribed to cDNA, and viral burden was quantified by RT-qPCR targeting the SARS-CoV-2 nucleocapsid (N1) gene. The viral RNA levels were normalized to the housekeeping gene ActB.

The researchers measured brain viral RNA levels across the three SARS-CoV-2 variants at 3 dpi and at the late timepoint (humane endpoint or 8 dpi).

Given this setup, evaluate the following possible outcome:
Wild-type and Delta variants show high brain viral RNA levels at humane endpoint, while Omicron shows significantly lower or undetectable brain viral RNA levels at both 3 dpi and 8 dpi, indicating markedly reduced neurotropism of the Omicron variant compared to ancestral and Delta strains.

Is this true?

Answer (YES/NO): NO